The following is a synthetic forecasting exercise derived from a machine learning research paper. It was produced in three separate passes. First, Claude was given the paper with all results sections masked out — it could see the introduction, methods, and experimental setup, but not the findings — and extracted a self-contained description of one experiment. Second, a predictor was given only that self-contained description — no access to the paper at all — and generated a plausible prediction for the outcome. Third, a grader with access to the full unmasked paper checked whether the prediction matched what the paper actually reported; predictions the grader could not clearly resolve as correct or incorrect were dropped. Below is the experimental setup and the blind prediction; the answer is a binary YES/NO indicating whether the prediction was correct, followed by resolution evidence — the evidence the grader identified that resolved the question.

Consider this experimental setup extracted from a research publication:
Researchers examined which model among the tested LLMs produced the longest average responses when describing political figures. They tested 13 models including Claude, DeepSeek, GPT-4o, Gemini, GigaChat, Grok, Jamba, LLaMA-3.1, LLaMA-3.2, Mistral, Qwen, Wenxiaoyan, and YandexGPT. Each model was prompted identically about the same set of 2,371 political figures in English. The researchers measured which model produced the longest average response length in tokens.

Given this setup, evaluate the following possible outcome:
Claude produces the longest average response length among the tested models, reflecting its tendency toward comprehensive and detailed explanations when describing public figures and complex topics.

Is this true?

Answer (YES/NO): NO